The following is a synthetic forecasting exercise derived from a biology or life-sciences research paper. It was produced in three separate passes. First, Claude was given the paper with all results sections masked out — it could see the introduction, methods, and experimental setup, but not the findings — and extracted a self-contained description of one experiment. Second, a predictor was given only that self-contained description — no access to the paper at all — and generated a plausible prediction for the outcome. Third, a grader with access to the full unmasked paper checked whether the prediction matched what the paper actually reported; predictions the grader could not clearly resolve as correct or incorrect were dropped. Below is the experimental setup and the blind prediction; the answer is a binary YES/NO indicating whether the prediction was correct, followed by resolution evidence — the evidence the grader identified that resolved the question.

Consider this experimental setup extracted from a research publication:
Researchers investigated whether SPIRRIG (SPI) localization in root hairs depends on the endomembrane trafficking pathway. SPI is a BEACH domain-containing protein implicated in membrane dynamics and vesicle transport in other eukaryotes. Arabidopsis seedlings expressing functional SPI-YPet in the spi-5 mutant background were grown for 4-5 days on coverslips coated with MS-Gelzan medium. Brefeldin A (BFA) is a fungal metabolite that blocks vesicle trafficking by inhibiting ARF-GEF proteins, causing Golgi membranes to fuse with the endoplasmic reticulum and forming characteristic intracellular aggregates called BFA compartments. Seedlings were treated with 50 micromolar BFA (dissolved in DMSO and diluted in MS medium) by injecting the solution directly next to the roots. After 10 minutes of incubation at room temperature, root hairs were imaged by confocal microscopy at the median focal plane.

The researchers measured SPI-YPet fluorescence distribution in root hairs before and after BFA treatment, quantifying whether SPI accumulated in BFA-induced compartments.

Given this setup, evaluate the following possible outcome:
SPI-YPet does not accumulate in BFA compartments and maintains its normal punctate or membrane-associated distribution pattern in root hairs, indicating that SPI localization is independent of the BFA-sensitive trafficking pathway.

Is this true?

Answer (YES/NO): NO